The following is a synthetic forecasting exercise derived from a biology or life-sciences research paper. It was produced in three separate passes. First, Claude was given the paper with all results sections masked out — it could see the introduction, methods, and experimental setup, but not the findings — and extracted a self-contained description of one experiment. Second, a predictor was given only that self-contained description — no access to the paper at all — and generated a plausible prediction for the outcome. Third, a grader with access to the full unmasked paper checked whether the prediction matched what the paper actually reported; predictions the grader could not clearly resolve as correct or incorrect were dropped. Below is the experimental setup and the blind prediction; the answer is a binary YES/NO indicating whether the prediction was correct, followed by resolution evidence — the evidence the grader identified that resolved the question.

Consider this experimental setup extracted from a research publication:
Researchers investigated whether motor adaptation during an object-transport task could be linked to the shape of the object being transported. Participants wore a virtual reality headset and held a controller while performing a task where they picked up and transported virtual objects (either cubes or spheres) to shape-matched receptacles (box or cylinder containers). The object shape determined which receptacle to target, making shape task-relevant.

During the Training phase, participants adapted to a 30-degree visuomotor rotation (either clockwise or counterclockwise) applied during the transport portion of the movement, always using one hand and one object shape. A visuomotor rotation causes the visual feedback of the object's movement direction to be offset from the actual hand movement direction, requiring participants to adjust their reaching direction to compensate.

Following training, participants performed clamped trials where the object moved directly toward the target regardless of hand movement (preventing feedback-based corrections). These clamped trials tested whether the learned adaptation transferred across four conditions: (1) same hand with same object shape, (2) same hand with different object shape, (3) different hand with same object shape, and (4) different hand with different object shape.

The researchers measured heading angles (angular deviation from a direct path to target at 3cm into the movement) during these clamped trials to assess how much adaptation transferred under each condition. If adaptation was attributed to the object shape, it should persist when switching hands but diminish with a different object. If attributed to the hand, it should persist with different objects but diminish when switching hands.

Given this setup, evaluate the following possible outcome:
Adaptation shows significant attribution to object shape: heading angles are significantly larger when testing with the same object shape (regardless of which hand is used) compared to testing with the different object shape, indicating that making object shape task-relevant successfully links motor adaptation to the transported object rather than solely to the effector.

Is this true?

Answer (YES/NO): NO